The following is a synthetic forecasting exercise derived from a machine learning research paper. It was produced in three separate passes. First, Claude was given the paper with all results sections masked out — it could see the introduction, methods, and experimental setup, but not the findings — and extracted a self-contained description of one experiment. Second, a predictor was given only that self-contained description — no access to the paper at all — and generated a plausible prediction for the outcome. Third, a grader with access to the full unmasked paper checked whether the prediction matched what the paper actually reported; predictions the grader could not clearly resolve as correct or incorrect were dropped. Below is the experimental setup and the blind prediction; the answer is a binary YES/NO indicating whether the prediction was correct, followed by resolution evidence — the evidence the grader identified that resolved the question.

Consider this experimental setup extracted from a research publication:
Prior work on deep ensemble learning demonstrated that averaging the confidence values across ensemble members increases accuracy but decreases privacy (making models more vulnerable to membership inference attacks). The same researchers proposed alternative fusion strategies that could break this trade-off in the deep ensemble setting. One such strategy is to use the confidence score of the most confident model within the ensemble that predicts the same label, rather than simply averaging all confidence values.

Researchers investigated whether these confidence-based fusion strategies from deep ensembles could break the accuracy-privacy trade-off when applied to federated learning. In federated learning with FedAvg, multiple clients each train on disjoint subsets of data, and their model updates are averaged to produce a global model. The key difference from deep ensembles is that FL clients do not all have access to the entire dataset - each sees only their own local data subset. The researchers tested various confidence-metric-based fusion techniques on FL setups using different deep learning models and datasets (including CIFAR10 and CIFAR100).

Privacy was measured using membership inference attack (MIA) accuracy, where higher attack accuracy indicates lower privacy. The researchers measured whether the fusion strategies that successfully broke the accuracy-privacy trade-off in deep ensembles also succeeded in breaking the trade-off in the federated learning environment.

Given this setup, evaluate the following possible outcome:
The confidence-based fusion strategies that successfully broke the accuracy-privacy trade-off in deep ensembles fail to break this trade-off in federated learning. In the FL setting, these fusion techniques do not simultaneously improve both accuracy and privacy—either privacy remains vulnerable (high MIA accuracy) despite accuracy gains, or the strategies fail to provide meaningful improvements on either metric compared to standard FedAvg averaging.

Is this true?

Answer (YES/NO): NO